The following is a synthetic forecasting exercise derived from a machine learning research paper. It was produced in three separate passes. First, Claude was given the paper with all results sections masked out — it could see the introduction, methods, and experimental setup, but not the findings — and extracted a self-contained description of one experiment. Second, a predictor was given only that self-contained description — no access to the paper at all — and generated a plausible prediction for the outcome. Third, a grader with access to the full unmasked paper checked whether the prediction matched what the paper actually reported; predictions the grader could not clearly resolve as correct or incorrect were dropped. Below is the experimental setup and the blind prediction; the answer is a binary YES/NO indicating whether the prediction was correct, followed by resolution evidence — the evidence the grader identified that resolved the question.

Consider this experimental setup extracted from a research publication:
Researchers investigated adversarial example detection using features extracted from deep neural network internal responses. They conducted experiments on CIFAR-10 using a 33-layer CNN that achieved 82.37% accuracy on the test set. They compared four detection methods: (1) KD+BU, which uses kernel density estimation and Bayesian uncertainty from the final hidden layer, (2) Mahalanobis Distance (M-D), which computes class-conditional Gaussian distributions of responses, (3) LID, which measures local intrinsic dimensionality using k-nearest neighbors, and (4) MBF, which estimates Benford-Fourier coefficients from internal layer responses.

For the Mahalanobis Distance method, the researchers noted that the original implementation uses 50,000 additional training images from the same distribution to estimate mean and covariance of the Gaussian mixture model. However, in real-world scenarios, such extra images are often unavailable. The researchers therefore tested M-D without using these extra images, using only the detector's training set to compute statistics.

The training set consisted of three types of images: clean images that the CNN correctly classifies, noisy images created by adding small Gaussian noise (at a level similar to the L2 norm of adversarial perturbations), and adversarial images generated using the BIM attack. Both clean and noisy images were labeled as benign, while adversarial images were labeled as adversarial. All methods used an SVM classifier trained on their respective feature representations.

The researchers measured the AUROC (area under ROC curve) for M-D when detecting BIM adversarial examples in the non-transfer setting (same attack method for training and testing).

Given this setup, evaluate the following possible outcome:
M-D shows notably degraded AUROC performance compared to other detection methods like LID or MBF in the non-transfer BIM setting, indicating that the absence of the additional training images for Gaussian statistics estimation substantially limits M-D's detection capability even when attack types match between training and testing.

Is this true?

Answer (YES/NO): NO